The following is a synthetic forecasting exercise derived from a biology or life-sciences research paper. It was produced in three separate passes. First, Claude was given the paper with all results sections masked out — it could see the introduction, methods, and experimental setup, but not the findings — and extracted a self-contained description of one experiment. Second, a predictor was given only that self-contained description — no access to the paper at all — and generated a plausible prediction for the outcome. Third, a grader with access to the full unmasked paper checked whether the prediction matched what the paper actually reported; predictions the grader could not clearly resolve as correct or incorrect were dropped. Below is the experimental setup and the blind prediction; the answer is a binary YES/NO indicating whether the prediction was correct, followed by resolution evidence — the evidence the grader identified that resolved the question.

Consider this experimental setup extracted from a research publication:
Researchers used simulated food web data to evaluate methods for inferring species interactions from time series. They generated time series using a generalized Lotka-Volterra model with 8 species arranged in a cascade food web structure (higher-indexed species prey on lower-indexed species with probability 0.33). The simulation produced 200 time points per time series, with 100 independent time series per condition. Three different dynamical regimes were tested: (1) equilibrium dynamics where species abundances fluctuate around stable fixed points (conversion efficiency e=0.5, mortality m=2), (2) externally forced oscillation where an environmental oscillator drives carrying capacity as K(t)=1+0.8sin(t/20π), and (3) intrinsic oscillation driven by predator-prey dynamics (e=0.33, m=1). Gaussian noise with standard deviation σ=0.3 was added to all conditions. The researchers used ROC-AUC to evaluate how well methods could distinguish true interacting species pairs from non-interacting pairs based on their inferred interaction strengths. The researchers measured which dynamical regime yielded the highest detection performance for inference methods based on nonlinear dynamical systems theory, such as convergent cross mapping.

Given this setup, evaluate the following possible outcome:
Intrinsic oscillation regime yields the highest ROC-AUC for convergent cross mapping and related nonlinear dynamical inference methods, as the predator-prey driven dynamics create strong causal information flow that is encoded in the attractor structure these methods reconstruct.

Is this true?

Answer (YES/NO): YES